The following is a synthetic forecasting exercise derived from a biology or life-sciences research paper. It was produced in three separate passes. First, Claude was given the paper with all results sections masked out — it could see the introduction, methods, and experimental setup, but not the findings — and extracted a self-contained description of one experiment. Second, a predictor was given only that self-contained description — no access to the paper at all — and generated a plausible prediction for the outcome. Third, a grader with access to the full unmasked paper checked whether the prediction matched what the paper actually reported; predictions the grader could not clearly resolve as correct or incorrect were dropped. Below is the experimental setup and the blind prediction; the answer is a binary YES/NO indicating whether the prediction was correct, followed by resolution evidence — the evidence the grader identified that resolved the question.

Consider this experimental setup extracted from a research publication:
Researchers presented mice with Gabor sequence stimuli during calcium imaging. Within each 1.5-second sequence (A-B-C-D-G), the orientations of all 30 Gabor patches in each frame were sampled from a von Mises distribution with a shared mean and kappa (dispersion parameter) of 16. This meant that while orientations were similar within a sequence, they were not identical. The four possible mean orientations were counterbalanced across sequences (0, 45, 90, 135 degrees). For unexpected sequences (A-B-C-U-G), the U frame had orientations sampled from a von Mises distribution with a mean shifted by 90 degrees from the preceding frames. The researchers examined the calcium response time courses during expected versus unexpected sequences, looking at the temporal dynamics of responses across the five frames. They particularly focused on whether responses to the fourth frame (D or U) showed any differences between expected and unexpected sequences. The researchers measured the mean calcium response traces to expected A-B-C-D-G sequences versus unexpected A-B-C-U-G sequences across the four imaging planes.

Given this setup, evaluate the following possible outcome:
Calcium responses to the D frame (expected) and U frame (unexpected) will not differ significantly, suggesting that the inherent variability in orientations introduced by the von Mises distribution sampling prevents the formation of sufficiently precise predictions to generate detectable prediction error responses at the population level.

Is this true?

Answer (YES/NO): NO